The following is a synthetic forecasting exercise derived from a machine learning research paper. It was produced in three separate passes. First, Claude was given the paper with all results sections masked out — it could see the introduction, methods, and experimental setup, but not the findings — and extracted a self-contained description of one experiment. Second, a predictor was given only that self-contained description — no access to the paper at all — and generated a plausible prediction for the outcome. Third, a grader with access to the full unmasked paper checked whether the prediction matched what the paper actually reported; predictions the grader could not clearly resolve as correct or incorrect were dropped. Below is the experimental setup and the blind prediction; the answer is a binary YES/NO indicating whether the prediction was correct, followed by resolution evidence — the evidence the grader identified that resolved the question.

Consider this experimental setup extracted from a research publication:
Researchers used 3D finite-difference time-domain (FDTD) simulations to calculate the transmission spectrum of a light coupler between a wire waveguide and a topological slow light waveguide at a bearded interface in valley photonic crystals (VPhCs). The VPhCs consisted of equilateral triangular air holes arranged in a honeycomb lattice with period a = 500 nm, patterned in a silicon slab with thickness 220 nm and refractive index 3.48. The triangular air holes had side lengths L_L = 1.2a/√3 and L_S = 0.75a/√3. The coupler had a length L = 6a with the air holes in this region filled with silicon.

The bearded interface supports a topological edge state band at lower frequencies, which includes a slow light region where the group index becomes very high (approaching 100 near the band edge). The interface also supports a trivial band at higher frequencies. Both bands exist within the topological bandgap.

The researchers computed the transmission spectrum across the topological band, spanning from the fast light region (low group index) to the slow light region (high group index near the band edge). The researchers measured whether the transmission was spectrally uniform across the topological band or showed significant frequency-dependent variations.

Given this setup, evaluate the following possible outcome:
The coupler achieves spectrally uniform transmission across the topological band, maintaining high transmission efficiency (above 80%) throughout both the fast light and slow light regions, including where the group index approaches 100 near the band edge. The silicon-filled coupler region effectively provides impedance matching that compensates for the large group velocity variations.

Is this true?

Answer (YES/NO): NO